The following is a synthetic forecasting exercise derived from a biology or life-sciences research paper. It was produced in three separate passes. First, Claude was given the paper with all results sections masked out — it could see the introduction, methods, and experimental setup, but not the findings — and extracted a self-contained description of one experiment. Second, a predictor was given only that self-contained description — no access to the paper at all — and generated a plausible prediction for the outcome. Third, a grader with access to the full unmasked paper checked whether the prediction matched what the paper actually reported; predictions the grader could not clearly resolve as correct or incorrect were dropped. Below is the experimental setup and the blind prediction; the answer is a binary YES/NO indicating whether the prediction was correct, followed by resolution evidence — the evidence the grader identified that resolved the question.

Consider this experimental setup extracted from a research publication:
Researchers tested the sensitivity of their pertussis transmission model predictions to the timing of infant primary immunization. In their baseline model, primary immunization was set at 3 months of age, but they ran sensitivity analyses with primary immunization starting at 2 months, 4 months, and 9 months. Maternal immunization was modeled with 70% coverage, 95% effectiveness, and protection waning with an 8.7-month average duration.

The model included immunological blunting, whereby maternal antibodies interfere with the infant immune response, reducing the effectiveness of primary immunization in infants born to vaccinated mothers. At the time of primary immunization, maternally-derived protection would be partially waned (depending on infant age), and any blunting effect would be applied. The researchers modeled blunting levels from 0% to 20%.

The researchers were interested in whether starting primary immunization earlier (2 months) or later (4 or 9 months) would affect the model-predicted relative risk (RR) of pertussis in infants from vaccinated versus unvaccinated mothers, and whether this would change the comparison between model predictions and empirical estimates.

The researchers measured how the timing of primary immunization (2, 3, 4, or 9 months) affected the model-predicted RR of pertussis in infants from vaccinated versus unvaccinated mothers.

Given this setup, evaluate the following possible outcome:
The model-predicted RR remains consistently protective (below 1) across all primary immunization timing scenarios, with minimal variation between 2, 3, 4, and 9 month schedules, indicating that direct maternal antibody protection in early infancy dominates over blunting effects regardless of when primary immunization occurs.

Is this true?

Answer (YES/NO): NO